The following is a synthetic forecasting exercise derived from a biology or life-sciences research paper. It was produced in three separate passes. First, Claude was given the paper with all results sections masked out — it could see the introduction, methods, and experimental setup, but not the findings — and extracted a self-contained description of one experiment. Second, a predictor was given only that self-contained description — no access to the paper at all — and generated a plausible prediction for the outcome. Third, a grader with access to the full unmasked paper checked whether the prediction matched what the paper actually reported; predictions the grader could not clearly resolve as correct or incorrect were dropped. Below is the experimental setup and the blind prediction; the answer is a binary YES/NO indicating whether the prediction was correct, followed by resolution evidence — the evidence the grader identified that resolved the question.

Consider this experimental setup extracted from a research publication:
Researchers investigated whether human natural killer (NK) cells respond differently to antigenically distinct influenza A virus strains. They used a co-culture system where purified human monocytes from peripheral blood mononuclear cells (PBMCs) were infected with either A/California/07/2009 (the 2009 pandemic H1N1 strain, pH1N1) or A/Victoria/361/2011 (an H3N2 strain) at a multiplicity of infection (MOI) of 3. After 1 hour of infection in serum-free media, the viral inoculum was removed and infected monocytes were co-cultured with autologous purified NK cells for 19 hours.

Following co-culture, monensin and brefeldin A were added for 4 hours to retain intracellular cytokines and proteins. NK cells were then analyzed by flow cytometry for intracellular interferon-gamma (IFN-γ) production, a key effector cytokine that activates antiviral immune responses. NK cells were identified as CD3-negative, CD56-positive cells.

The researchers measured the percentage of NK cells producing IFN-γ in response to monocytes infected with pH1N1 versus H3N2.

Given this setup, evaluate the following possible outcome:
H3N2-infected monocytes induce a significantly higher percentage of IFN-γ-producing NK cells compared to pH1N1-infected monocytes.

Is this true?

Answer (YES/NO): NO